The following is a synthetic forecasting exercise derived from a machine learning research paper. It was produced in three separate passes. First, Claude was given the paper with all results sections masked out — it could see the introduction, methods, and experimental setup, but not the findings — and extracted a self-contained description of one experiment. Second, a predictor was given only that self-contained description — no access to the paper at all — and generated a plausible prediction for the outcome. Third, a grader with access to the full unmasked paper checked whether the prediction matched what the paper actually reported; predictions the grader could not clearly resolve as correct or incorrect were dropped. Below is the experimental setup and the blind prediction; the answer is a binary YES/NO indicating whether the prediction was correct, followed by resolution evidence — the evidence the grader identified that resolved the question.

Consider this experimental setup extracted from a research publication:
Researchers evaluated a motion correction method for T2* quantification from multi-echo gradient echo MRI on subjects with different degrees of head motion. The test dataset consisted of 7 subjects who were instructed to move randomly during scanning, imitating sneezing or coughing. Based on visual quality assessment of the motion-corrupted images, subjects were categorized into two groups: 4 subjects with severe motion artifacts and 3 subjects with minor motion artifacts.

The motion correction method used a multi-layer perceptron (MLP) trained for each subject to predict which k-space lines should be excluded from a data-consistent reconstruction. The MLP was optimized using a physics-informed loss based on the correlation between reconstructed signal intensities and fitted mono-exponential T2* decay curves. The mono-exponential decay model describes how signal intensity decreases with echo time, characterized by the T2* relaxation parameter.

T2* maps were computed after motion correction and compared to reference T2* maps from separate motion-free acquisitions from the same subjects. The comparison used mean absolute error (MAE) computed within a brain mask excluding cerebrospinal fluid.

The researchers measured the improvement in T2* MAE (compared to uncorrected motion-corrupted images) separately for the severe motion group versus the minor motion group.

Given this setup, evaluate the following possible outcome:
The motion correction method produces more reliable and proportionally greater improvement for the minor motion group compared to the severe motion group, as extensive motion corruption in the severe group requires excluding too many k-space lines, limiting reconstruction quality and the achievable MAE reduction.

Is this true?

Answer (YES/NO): NO